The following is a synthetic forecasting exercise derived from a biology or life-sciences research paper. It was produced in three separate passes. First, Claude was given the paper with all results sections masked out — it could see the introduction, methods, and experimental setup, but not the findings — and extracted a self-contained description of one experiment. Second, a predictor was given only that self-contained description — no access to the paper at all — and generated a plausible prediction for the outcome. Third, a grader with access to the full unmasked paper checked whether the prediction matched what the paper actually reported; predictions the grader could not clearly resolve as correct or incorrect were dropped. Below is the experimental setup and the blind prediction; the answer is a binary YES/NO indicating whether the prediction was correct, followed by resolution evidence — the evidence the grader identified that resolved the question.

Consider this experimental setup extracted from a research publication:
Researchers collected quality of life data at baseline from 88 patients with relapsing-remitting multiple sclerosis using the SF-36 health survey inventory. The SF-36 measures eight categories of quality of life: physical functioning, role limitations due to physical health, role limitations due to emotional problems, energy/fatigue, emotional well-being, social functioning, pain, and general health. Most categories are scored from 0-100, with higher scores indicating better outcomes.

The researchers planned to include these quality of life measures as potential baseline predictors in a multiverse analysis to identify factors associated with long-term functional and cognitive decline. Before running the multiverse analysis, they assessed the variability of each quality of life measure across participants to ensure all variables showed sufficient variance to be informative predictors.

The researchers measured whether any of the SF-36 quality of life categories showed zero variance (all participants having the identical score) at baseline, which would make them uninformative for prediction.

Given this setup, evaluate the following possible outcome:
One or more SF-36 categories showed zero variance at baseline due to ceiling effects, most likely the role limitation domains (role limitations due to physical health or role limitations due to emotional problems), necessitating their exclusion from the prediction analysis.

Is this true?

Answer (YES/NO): NO